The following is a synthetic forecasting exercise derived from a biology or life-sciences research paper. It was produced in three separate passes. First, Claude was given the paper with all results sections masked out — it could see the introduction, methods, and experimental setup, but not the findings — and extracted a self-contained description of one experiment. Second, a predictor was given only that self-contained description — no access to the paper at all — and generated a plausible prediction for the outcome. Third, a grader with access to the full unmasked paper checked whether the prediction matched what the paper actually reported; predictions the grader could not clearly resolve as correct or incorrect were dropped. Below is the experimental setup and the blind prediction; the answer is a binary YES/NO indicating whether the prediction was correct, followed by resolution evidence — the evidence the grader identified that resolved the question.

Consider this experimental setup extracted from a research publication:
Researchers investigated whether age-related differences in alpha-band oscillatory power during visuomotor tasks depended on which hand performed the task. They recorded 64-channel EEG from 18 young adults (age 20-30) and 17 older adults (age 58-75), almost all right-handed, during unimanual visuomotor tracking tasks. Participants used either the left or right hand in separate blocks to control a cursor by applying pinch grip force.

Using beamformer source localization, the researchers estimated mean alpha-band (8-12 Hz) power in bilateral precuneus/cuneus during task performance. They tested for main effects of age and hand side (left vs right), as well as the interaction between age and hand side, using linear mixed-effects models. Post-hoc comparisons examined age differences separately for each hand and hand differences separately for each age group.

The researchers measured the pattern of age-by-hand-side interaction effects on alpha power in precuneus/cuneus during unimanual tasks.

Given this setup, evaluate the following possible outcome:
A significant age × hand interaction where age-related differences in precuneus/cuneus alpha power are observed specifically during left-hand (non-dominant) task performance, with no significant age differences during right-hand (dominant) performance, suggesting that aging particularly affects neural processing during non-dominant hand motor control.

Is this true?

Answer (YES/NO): NO